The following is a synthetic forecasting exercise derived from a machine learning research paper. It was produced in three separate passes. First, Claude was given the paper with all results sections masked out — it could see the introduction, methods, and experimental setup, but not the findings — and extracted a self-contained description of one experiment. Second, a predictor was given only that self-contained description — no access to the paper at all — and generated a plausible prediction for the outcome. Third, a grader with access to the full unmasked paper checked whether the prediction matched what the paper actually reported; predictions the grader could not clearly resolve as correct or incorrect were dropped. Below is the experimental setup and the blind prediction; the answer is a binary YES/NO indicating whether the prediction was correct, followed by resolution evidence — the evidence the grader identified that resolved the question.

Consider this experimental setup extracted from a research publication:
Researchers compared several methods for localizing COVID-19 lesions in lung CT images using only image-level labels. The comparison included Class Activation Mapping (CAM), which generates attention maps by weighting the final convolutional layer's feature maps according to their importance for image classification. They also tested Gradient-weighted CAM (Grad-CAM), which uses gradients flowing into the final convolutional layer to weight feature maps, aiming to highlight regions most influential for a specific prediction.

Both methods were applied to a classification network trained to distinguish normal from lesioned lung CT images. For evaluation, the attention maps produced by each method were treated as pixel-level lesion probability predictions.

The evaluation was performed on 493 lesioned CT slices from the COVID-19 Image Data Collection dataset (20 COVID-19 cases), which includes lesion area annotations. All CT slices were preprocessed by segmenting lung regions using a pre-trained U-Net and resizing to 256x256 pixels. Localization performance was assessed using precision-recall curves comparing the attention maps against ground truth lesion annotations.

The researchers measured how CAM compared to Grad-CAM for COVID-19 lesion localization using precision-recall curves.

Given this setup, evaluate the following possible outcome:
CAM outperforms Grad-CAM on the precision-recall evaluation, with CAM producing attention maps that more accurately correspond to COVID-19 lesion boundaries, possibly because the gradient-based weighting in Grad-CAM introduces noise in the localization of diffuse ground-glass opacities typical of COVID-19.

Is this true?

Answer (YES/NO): NO